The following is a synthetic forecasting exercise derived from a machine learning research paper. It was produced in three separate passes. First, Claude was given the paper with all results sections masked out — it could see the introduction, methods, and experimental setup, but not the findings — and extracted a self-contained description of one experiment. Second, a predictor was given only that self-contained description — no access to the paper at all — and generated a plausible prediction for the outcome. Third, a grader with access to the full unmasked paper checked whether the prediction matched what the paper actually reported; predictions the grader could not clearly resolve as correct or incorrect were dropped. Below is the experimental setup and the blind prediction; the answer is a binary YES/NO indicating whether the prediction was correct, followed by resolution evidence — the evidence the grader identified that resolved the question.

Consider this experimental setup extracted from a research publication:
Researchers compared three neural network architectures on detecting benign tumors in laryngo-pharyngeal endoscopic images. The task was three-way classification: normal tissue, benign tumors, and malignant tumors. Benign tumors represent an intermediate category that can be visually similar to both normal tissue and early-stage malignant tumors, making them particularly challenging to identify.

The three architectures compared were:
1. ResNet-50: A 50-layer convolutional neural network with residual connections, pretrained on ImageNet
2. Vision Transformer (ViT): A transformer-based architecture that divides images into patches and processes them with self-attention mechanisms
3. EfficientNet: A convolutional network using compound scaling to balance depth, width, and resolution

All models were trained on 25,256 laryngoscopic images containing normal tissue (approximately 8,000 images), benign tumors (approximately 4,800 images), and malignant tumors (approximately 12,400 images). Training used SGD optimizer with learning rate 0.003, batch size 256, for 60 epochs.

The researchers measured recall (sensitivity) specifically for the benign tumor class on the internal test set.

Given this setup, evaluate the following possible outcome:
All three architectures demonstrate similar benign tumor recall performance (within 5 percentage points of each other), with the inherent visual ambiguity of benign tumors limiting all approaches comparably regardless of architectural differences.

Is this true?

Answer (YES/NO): YES